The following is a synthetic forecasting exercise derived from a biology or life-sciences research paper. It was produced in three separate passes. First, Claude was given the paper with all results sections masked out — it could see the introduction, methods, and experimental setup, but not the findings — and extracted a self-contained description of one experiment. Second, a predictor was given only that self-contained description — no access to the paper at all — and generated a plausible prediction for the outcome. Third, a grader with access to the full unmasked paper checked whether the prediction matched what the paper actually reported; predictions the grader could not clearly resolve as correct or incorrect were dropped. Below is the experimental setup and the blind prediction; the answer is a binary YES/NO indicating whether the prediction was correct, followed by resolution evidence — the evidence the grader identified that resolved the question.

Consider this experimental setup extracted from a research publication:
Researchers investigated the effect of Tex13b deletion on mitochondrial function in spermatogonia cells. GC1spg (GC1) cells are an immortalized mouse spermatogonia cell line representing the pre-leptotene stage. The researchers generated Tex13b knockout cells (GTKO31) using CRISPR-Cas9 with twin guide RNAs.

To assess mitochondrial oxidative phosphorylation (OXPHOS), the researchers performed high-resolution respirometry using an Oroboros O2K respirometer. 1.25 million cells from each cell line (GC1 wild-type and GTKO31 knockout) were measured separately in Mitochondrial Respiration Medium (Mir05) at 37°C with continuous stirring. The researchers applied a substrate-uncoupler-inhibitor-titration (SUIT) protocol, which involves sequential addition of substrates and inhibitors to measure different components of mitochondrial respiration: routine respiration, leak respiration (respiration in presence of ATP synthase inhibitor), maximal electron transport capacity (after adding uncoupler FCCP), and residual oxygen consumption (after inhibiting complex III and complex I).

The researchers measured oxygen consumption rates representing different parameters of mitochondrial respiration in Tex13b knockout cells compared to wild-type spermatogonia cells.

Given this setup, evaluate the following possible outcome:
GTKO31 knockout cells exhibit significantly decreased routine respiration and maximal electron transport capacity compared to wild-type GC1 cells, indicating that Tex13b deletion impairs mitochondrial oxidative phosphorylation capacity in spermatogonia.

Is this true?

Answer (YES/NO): YES